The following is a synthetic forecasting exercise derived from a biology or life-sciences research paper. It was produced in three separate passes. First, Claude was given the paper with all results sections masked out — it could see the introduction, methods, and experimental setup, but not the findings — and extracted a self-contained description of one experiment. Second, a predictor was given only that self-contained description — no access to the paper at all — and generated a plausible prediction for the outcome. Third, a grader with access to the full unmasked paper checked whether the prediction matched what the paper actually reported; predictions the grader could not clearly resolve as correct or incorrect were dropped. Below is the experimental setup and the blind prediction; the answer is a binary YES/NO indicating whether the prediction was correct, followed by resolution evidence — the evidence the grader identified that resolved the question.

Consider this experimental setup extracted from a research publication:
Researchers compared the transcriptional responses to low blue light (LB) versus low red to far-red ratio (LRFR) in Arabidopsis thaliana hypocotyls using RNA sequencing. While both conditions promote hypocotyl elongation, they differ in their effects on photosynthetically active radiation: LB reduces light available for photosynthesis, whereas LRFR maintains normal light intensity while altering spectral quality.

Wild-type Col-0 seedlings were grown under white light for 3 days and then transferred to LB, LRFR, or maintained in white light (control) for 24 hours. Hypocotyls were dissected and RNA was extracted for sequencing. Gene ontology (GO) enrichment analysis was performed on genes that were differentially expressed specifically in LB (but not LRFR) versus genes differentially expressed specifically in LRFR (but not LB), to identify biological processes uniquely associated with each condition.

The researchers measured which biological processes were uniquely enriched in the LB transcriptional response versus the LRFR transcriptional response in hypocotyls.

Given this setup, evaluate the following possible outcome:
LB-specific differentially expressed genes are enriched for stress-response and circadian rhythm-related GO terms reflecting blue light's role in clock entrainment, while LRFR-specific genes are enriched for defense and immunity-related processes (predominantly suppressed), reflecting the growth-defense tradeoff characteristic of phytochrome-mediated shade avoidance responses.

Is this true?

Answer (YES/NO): NO